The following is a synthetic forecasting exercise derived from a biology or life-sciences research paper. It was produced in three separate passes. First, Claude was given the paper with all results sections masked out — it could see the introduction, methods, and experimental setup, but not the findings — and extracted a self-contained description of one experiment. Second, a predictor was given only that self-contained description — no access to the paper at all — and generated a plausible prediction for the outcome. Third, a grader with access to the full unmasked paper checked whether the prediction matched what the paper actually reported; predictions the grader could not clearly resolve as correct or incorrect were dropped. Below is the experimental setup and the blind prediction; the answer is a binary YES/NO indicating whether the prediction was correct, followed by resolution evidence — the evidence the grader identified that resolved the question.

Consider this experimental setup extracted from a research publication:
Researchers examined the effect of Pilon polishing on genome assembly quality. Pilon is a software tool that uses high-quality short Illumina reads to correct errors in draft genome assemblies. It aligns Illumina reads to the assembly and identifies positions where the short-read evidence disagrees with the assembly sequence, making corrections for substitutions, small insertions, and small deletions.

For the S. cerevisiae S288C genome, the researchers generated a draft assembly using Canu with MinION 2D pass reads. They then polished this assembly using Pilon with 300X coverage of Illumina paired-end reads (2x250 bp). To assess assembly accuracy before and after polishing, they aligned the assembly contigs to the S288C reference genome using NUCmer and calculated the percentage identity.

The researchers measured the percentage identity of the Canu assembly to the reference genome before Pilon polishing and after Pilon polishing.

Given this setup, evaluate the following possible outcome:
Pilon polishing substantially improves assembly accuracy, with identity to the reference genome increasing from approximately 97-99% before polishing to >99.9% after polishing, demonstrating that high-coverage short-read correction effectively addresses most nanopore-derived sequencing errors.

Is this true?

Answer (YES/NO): YES